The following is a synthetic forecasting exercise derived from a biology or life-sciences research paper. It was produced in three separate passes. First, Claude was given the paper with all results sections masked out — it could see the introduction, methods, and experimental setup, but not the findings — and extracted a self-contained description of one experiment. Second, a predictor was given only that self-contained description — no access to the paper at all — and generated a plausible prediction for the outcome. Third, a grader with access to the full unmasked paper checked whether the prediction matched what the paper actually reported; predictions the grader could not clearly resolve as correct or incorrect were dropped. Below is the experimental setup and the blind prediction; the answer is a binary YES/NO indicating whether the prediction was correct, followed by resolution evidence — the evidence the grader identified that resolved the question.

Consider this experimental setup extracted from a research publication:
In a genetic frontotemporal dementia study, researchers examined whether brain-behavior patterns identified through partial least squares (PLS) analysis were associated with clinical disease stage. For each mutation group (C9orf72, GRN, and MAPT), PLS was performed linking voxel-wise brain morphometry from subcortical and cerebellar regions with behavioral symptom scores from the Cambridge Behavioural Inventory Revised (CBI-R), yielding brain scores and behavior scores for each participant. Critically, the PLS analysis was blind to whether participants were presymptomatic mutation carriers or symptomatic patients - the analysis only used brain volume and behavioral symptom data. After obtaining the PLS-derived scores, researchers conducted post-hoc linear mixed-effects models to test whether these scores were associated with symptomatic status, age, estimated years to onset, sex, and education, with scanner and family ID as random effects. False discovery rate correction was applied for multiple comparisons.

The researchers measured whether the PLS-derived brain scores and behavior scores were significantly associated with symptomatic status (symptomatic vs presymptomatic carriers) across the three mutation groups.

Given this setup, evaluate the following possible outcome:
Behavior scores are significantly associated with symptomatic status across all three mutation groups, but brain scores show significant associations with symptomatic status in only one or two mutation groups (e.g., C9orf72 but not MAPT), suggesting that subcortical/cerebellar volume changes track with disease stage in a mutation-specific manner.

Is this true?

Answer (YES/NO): YES